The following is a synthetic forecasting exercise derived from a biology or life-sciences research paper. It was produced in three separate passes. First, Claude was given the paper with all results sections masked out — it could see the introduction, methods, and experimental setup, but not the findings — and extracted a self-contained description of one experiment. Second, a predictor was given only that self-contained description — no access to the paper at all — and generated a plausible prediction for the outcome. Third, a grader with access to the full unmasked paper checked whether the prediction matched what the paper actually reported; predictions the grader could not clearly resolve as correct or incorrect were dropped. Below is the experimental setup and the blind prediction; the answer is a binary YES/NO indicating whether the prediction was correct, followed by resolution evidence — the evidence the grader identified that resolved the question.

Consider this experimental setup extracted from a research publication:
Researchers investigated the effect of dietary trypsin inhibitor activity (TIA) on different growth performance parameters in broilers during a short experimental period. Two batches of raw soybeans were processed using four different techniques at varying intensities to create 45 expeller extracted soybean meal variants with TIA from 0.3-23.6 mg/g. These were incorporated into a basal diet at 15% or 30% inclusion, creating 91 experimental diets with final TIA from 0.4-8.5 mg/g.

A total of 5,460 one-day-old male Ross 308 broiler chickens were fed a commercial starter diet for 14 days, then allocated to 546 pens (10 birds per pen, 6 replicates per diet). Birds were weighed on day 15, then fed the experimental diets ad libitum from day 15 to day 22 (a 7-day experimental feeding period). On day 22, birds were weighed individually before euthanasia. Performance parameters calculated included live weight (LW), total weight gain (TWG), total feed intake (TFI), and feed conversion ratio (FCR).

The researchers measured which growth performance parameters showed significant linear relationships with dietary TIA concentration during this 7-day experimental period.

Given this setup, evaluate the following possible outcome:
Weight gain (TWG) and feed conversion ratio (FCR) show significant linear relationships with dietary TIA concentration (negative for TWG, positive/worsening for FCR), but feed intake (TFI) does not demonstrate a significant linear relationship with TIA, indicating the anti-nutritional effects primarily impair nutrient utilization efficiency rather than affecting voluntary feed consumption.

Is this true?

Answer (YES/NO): NO